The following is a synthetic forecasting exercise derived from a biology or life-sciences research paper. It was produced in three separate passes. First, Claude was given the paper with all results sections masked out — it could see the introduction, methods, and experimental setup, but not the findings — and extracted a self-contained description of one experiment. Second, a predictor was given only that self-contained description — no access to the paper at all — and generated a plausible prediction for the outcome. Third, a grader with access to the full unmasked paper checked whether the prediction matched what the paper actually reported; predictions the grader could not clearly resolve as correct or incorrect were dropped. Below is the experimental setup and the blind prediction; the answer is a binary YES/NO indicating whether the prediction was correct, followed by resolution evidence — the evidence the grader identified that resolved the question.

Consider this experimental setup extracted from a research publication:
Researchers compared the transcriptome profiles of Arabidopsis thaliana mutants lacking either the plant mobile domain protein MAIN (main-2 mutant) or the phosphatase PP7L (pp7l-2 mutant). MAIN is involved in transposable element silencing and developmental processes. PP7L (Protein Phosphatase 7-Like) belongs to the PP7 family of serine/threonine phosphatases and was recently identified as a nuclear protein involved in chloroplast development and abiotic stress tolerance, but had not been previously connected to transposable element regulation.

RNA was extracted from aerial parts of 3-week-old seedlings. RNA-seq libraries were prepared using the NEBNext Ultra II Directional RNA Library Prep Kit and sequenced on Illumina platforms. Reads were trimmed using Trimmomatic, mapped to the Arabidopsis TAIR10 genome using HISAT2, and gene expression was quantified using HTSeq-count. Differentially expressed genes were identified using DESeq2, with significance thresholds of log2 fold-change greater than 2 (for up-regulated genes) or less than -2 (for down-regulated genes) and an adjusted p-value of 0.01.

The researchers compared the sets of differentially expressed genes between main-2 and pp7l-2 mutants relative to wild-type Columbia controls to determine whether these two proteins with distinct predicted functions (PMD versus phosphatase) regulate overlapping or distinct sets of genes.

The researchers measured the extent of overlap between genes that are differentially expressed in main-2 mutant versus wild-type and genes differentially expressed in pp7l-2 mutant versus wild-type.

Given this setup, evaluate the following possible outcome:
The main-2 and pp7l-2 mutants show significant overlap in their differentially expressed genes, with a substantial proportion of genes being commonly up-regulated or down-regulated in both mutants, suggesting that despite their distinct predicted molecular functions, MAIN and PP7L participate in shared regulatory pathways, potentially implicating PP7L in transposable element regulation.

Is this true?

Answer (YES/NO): NO